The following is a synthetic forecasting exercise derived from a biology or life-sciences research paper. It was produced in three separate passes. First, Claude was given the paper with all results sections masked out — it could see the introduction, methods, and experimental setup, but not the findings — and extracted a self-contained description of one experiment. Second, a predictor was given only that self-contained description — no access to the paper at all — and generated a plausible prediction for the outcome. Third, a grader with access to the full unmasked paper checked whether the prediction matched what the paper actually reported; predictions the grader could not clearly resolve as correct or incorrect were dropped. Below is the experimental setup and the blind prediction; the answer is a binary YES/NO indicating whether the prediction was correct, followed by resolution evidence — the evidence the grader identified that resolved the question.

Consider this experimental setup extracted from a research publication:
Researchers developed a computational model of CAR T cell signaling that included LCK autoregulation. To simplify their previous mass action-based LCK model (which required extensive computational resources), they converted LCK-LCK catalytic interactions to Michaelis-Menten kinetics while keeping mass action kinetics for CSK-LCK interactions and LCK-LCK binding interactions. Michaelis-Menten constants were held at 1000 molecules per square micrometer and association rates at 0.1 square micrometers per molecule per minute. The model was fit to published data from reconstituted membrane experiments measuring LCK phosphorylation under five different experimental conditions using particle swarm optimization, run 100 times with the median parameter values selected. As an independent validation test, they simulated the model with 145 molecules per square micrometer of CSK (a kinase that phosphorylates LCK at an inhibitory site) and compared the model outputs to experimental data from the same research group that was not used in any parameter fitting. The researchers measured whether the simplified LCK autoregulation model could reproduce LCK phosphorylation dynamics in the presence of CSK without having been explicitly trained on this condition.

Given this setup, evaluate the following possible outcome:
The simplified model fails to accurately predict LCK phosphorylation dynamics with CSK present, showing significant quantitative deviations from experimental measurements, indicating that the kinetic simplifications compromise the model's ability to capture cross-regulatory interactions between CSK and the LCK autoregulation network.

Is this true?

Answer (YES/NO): NO